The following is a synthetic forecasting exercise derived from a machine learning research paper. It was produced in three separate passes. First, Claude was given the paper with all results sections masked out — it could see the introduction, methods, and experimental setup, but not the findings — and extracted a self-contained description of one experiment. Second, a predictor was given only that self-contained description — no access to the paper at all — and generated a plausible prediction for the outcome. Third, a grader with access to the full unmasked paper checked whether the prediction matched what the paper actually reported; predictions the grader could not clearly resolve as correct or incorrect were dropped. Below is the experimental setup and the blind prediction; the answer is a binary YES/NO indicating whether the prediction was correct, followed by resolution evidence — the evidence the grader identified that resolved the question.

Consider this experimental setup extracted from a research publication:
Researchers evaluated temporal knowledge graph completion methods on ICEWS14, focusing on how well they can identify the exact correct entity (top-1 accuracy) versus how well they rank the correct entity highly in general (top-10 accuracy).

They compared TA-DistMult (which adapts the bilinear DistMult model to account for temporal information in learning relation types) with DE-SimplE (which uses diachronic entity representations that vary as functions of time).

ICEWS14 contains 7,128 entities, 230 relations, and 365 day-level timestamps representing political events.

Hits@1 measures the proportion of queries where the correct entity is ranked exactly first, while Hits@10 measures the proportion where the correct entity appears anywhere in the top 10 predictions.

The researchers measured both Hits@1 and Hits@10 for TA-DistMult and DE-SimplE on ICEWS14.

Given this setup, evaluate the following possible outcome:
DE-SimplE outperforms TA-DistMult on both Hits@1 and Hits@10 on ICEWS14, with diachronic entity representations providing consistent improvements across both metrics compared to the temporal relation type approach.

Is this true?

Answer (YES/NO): YES